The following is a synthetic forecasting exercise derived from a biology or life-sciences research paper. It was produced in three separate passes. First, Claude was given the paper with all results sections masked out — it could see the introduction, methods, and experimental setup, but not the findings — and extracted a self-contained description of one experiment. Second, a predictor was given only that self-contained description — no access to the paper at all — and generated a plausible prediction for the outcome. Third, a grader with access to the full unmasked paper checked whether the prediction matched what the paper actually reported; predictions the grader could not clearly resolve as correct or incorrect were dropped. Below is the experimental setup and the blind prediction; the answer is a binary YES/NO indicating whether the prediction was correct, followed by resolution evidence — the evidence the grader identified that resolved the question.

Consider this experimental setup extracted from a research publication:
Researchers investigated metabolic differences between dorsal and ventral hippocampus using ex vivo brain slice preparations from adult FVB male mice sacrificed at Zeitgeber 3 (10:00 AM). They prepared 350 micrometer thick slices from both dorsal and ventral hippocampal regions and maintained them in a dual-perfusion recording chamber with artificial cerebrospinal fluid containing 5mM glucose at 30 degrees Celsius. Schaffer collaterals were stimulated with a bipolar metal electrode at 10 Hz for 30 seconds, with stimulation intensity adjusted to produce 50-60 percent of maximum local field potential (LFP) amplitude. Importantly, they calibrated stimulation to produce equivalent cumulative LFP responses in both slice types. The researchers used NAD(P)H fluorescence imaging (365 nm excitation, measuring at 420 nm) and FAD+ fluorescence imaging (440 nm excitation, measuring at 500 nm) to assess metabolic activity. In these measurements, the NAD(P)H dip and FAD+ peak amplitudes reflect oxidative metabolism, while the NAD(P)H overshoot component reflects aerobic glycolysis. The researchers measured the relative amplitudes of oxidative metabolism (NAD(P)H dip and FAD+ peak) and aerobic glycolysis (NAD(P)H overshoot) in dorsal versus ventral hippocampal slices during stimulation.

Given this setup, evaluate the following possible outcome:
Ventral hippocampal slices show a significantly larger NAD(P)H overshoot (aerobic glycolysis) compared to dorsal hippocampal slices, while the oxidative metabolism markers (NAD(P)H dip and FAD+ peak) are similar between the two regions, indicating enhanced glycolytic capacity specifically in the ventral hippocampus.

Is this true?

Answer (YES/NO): NO